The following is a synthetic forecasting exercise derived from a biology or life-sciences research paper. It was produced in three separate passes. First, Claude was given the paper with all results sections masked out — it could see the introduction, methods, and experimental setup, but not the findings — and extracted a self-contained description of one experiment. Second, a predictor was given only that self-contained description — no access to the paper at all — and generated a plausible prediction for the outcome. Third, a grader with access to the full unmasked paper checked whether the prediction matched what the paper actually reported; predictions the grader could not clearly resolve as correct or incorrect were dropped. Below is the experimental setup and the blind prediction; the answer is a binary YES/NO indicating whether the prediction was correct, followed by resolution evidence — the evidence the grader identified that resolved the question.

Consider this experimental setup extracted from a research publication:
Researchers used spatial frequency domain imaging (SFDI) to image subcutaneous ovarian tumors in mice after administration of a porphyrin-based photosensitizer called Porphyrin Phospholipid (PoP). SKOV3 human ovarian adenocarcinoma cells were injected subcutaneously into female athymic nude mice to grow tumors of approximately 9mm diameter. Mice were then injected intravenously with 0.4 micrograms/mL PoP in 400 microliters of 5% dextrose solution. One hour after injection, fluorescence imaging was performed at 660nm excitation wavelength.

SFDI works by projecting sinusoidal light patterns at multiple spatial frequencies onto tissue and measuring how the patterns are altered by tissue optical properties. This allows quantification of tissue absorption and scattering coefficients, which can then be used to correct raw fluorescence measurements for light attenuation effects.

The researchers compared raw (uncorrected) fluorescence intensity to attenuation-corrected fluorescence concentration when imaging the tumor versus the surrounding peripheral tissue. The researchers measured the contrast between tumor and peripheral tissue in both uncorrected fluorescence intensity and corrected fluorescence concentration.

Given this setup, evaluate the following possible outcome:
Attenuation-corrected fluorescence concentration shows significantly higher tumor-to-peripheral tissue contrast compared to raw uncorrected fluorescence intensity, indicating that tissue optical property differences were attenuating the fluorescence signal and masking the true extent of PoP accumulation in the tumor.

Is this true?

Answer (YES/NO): YES